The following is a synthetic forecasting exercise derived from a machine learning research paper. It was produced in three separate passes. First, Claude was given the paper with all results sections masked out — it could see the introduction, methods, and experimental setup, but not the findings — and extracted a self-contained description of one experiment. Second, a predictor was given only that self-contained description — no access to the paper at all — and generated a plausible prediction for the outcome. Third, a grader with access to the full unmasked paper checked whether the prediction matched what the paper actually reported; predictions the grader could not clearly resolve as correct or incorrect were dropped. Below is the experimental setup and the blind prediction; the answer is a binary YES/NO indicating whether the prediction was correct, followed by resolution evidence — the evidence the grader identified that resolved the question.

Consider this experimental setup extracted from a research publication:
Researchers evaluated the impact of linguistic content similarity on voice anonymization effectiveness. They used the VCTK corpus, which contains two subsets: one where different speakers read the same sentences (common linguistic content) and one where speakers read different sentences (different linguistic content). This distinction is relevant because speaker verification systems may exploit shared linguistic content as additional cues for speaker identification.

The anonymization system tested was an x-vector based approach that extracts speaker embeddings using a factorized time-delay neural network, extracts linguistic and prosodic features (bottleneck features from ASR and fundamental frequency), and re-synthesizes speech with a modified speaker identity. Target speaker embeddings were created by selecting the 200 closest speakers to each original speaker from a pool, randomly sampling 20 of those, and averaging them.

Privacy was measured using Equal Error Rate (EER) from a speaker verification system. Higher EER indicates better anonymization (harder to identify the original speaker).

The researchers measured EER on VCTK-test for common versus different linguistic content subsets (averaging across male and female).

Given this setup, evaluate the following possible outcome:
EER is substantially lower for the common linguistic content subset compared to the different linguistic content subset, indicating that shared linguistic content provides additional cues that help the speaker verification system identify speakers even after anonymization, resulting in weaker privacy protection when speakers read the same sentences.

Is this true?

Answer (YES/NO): NO